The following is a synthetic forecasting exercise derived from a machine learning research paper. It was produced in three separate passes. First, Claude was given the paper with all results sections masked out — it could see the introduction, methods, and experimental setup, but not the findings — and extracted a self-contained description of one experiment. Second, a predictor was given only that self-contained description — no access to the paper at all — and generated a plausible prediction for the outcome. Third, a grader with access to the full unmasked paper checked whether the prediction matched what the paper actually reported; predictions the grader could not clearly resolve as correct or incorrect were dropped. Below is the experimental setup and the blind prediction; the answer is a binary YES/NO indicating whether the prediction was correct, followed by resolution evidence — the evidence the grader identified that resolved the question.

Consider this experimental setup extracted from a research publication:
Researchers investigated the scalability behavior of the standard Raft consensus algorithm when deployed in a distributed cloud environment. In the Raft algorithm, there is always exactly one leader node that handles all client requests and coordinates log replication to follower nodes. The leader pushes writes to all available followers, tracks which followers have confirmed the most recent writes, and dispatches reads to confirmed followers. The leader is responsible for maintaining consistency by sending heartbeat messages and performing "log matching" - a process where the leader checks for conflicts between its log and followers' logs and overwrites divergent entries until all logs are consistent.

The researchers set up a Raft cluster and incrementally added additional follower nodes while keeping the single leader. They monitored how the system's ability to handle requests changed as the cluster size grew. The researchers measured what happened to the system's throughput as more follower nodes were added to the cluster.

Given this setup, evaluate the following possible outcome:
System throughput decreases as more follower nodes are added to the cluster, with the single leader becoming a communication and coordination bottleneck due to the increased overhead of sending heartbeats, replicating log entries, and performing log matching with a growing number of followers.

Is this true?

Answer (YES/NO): YES